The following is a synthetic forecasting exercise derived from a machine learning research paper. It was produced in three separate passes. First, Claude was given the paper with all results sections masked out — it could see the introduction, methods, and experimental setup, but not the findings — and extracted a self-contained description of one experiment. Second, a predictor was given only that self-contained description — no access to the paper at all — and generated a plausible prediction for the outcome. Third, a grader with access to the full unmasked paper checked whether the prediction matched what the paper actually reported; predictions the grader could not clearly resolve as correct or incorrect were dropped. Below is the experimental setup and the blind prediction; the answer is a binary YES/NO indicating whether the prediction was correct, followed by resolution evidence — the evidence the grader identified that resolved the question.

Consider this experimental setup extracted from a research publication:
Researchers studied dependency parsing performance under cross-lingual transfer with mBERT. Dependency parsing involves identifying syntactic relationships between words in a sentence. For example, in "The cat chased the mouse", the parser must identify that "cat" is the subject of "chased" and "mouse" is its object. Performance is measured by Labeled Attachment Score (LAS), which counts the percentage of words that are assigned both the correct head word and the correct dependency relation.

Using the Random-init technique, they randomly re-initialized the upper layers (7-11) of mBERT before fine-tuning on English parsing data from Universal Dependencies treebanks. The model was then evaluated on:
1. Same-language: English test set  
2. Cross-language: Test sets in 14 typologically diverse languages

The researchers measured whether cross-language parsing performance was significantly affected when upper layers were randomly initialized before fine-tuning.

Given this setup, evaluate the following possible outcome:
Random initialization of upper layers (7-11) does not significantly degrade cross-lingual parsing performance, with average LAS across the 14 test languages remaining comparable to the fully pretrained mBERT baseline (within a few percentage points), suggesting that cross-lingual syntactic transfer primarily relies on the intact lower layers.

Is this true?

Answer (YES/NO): YES